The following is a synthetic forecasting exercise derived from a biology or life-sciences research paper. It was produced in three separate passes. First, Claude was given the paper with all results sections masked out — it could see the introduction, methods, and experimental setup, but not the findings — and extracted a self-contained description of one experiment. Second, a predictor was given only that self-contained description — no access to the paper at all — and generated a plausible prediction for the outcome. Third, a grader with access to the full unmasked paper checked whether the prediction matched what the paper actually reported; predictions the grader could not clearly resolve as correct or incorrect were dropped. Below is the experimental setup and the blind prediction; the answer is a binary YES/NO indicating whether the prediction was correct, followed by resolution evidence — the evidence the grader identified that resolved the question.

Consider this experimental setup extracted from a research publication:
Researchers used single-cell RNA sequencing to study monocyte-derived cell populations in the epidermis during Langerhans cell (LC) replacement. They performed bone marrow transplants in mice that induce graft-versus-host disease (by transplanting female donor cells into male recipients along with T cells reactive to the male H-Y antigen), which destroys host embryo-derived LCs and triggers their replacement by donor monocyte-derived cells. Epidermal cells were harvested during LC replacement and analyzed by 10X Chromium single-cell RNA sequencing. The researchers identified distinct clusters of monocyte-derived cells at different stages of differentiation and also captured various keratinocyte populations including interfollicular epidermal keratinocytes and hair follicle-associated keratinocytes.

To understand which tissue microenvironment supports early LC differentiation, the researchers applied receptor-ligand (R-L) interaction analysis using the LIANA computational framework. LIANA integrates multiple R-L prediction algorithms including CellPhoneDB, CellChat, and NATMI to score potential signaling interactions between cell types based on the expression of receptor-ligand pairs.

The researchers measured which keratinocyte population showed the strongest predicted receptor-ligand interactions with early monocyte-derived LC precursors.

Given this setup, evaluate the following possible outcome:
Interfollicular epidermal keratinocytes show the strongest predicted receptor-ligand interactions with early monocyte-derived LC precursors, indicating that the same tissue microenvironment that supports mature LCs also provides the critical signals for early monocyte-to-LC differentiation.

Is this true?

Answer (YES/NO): NO